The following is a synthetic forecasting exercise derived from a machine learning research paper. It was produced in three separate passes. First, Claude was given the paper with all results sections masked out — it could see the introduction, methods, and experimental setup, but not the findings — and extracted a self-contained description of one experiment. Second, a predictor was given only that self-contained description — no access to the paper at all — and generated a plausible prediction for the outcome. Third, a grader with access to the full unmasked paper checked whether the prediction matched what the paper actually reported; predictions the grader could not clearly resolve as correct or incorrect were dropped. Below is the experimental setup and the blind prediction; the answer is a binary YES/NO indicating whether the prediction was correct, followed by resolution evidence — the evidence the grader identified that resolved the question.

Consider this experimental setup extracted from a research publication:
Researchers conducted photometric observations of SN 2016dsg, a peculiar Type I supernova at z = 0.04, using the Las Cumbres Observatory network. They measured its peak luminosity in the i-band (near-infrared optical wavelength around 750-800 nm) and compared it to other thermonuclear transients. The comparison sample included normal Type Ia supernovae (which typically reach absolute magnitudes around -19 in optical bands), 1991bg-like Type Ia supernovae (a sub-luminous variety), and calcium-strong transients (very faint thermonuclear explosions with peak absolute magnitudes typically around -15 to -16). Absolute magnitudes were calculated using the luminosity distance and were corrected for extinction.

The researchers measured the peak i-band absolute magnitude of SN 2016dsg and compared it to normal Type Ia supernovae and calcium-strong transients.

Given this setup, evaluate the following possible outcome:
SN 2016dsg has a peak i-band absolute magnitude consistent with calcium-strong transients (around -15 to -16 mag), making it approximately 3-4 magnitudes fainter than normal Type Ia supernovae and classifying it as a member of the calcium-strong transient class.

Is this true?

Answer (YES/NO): NO